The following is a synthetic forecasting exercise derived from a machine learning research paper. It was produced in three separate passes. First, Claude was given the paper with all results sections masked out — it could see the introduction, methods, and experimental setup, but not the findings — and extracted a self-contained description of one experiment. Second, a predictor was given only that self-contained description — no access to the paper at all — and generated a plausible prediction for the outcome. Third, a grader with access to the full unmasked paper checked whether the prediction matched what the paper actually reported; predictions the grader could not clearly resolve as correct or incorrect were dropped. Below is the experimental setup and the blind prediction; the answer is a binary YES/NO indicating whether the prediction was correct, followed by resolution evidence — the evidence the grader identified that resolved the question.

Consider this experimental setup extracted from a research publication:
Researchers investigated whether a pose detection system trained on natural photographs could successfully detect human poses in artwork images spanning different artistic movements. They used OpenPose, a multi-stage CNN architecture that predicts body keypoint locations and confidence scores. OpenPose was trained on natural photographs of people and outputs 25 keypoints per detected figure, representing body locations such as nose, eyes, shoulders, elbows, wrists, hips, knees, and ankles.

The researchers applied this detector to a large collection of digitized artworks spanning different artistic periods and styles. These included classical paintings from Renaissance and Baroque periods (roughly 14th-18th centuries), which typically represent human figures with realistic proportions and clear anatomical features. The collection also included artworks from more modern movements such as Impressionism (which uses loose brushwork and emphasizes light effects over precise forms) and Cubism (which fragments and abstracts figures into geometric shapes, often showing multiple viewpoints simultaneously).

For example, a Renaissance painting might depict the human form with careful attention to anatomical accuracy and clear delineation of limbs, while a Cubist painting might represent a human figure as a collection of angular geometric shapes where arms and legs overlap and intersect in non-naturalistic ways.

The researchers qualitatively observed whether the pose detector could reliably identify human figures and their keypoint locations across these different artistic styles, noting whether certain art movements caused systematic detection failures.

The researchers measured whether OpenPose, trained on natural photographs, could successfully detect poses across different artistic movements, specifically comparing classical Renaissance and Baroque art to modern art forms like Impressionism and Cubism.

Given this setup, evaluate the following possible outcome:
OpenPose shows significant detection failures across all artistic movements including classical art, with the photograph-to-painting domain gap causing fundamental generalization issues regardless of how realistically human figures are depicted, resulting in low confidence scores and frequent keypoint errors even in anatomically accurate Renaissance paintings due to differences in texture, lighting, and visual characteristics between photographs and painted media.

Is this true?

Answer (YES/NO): NO